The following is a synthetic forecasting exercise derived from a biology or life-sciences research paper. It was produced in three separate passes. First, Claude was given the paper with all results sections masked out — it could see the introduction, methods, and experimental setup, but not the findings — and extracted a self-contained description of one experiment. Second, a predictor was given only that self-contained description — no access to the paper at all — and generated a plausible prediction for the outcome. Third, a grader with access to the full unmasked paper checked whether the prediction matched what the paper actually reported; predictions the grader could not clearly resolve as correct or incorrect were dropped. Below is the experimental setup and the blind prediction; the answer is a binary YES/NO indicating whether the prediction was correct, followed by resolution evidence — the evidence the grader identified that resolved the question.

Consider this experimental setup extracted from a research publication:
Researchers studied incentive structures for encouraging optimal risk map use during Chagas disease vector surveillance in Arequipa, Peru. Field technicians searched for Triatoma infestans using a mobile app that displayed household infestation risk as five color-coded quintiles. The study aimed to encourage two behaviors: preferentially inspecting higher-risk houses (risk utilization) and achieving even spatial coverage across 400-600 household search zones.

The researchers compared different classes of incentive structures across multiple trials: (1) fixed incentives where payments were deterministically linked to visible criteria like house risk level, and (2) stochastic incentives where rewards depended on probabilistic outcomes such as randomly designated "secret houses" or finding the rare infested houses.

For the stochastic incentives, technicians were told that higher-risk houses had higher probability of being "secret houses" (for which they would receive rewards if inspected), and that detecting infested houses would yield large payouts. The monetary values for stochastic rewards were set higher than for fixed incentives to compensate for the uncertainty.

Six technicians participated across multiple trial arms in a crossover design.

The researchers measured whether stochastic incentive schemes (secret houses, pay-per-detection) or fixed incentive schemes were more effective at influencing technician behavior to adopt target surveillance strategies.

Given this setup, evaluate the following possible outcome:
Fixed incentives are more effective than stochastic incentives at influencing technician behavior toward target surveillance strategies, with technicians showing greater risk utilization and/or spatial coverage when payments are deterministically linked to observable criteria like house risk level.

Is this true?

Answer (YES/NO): YES